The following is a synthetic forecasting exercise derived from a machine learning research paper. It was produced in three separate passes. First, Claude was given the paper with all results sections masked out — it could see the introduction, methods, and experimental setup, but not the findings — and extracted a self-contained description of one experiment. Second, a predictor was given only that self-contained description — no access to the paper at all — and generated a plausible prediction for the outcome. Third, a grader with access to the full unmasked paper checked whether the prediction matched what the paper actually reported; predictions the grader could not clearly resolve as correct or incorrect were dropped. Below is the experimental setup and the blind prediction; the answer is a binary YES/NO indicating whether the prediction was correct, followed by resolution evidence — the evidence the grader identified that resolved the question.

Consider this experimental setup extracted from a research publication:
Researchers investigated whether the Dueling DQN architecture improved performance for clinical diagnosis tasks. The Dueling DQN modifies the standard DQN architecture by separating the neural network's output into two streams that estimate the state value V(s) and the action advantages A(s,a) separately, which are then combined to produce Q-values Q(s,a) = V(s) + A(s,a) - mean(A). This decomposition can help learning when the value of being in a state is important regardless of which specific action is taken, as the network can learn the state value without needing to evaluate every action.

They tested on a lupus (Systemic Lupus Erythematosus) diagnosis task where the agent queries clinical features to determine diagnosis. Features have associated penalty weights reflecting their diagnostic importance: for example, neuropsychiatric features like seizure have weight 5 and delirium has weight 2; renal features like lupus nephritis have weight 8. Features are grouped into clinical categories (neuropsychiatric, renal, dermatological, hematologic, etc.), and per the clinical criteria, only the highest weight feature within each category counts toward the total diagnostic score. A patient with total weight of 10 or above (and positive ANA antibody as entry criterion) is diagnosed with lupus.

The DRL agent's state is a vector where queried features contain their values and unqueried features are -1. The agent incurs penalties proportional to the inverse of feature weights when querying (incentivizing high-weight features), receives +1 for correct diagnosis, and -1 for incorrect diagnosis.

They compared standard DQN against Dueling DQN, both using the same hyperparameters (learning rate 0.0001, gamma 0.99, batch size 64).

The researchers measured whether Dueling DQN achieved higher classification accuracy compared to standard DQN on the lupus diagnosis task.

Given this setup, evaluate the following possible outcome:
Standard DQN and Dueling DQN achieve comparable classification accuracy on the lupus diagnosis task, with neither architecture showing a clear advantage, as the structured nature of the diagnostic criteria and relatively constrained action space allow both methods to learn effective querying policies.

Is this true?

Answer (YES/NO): NO